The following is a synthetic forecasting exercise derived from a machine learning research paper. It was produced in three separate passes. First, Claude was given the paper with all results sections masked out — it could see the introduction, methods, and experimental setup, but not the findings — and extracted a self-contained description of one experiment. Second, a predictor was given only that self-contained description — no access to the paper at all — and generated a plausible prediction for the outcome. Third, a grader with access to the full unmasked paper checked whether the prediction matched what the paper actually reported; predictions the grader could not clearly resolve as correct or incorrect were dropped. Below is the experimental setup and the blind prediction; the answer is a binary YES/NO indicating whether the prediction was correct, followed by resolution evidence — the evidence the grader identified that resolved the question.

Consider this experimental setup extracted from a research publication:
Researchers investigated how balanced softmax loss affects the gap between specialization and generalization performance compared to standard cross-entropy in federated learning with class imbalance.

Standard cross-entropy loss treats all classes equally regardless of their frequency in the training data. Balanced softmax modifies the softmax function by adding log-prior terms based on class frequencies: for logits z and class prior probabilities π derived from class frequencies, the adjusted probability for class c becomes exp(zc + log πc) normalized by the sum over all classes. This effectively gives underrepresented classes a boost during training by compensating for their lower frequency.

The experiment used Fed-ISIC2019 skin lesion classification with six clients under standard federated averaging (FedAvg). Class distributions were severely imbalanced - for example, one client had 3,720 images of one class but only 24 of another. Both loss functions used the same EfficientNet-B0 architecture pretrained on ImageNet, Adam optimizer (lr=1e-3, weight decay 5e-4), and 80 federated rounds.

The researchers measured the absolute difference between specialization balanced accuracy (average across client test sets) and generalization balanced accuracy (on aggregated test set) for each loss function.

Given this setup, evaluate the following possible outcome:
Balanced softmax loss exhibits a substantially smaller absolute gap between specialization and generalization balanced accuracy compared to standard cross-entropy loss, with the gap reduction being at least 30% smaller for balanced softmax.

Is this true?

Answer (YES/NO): NO